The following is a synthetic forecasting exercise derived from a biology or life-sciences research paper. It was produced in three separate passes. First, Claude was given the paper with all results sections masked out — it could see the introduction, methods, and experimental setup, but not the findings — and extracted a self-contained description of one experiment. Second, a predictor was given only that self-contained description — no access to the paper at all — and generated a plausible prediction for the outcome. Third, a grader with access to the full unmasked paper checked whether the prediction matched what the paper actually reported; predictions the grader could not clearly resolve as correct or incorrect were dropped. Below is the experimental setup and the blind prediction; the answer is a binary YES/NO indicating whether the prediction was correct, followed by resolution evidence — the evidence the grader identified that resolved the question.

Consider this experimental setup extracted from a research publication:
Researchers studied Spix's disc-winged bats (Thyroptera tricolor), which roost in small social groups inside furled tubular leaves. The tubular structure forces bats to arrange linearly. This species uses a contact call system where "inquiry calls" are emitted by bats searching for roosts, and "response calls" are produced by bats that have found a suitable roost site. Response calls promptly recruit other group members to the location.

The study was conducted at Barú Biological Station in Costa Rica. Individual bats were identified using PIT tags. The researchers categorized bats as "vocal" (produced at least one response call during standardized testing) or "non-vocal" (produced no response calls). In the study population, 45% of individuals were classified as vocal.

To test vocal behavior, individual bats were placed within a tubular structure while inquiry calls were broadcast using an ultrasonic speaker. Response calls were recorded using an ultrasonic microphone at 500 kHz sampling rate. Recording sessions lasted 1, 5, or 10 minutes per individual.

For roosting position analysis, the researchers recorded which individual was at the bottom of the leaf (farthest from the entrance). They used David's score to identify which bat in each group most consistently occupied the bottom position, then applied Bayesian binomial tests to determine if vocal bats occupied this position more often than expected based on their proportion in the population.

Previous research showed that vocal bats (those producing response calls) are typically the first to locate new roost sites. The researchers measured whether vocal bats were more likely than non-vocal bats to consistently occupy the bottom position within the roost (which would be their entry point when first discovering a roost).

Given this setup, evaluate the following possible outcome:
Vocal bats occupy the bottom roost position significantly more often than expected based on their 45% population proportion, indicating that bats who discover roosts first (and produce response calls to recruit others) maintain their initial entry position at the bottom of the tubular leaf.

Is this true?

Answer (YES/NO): NO